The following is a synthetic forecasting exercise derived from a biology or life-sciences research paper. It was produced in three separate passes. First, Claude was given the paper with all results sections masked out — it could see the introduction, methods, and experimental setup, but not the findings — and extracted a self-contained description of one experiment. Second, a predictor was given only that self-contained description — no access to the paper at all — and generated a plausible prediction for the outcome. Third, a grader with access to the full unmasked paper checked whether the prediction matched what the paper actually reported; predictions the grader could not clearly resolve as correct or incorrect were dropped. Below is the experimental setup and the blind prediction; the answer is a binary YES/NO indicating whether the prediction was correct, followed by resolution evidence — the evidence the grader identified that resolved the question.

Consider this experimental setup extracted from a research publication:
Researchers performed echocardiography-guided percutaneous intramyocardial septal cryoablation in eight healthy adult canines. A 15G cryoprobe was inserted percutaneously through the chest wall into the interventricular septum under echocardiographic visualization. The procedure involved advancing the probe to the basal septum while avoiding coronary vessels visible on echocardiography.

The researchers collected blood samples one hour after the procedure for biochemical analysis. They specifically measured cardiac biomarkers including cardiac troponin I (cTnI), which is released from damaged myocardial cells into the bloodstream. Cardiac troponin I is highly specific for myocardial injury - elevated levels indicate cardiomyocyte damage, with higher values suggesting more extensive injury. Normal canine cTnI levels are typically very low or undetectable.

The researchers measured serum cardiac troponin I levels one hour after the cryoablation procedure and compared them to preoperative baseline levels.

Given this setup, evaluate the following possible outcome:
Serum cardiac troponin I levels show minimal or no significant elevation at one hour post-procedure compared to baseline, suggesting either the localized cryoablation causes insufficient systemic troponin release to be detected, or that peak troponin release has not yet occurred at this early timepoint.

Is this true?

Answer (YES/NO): NO